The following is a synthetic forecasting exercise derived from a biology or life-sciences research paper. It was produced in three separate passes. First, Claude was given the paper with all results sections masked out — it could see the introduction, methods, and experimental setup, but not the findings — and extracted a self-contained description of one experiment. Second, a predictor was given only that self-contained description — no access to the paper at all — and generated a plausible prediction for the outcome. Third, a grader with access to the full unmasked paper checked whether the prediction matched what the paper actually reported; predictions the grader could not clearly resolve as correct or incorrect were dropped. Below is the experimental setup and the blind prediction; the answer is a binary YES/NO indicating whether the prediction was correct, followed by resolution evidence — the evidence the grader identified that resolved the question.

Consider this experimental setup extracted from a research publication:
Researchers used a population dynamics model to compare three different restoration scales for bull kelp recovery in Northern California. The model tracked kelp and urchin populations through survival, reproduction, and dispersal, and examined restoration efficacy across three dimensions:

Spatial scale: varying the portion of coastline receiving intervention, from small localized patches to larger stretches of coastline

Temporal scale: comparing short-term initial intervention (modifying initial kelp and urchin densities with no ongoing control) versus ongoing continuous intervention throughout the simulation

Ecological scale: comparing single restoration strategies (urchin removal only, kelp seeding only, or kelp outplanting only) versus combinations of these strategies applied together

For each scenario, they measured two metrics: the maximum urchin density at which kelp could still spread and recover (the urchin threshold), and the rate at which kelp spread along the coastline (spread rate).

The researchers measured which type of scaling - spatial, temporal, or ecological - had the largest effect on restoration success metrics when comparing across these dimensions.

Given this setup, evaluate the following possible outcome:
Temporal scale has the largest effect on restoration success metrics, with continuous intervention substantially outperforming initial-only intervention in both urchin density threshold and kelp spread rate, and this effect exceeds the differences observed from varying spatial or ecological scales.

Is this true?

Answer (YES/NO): NO